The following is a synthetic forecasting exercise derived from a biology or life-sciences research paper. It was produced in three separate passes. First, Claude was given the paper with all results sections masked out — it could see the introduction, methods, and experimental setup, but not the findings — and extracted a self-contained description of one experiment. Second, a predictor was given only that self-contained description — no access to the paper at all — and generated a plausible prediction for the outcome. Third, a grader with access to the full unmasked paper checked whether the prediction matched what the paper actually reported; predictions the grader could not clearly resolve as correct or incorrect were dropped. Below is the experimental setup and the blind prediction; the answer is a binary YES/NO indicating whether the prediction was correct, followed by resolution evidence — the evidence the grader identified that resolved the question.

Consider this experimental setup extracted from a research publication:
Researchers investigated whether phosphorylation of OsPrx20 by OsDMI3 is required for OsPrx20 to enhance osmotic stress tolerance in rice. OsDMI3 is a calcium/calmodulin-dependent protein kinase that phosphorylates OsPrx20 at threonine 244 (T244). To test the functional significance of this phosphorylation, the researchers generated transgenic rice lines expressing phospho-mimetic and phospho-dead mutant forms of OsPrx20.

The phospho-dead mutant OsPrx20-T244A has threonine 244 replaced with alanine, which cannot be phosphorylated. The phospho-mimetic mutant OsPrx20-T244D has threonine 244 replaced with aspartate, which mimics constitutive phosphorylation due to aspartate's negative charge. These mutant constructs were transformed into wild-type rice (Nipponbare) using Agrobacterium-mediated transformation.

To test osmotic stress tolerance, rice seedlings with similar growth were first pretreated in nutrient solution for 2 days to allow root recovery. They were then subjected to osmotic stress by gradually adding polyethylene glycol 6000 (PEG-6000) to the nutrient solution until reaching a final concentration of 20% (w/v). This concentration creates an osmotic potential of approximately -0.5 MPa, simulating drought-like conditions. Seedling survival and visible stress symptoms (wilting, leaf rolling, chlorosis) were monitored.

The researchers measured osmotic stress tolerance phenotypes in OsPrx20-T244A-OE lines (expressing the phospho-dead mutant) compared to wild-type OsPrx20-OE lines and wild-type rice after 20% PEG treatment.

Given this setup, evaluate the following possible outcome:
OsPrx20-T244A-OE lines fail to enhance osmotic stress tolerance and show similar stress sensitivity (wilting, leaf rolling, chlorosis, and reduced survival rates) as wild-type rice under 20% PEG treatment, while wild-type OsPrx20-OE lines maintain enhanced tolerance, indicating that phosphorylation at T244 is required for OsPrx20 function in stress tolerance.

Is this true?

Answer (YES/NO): NO